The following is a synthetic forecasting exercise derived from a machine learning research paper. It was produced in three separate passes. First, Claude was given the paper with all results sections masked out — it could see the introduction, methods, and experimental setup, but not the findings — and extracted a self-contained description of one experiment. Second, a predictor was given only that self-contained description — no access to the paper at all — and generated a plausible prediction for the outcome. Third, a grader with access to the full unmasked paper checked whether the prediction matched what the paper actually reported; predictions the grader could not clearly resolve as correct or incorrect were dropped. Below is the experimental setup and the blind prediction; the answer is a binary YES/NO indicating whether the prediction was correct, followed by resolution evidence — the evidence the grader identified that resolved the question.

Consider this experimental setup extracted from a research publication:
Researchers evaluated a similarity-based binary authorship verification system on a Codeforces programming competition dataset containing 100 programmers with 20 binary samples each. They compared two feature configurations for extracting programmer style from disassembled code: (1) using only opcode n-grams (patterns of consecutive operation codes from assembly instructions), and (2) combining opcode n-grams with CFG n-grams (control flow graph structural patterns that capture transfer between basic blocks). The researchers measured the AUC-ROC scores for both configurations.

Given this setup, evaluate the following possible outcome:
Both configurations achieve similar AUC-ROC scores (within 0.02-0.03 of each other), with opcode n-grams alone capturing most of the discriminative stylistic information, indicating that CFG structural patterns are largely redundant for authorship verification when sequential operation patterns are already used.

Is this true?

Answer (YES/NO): YES